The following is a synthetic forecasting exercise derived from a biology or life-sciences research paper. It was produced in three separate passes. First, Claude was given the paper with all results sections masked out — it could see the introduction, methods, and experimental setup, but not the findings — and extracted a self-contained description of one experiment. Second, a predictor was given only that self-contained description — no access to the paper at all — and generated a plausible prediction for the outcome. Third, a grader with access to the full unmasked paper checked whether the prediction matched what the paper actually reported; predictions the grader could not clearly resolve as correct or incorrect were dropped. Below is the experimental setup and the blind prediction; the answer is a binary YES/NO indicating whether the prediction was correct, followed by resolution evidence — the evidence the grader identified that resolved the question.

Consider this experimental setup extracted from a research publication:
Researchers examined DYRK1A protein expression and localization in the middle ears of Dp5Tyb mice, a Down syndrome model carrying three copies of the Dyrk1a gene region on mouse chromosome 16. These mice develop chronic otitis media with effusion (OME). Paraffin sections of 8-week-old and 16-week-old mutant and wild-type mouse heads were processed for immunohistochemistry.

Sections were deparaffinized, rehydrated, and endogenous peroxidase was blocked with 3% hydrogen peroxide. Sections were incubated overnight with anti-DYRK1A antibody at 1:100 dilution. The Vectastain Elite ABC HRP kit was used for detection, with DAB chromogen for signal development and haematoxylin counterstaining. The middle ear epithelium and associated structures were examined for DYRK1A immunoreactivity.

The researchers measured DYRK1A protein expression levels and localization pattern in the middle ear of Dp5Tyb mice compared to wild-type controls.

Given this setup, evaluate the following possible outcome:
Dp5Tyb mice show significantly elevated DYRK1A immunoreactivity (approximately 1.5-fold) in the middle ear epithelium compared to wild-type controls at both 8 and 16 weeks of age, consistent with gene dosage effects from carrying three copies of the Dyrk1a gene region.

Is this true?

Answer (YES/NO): YES